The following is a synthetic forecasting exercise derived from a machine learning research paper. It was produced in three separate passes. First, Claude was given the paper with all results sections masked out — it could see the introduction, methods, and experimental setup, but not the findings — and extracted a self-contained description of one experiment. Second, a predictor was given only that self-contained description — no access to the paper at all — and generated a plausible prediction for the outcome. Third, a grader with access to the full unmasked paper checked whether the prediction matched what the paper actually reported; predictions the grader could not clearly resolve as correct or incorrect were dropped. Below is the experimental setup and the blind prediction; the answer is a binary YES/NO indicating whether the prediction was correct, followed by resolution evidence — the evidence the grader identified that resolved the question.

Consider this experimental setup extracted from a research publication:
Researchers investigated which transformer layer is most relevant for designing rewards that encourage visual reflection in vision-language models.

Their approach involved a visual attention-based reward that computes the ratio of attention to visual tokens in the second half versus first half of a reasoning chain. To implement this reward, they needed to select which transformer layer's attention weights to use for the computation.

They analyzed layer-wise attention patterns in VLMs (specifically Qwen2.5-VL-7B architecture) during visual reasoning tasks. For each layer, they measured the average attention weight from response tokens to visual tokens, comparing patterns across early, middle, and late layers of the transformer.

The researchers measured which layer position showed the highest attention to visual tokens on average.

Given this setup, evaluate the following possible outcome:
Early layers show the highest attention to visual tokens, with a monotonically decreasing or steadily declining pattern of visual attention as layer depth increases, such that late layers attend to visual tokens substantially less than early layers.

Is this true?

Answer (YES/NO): NO